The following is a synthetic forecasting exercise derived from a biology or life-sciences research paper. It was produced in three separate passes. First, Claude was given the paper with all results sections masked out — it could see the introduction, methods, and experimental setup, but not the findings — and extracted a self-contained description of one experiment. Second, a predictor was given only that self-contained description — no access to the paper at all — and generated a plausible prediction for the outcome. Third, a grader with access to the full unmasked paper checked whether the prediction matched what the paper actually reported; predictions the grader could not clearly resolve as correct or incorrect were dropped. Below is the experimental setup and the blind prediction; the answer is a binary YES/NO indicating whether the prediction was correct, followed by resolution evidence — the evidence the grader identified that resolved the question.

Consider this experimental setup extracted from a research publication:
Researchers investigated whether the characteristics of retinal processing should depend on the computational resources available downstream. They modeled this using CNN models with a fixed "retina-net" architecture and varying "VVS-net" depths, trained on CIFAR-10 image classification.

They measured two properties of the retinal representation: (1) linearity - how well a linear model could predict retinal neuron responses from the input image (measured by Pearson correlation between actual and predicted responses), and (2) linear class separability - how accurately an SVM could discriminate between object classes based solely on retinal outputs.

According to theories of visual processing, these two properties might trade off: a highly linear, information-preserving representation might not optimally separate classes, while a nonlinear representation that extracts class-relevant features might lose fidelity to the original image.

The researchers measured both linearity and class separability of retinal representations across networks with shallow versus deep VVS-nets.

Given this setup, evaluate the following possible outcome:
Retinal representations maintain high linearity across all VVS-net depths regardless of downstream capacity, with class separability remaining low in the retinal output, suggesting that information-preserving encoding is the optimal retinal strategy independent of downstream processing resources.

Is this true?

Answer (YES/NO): NO